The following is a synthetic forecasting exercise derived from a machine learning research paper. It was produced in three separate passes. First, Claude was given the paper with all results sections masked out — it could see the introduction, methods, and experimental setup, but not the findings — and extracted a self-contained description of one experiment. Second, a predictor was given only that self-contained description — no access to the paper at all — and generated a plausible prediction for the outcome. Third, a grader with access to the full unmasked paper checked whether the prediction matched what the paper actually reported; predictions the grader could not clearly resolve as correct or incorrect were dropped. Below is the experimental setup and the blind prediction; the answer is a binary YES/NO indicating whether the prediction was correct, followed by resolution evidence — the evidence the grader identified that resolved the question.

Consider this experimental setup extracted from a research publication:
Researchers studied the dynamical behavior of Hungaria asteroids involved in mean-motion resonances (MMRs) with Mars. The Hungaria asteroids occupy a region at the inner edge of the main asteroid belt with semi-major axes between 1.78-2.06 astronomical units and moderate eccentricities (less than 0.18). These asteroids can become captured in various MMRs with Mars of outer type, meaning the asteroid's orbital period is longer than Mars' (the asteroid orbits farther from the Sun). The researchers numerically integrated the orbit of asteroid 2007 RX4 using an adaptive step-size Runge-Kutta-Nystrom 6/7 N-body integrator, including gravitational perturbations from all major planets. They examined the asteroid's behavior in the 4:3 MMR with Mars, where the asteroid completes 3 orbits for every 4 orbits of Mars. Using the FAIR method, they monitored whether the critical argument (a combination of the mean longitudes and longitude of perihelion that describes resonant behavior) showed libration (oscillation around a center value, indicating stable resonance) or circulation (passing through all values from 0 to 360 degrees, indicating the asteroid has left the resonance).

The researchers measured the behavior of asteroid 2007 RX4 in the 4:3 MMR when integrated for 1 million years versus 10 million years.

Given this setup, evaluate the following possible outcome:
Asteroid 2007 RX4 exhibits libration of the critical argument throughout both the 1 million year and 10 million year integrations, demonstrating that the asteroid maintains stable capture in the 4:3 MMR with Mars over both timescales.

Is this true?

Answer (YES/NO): NO